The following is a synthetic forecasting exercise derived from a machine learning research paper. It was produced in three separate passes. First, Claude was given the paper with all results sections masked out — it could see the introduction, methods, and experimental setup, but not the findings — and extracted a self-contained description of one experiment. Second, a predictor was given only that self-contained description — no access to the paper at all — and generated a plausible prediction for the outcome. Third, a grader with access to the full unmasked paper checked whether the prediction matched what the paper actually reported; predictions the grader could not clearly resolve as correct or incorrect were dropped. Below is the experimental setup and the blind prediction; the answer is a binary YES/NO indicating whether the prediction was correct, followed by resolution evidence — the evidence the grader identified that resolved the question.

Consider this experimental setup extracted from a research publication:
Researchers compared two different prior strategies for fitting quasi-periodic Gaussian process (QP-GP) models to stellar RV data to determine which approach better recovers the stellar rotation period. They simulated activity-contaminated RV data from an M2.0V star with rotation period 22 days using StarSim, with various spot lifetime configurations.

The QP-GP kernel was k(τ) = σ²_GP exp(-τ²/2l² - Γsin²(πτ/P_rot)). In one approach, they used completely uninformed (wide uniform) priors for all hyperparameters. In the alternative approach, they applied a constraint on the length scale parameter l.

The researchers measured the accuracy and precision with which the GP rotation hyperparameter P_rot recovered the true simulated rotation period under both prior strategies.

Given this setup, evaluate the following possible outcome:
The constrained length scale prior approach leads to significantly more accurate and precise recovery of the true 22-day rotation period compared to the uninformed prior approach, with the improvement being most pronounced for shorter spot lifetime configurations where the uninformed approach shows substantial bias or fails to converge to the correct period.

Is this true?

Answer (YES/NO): YES